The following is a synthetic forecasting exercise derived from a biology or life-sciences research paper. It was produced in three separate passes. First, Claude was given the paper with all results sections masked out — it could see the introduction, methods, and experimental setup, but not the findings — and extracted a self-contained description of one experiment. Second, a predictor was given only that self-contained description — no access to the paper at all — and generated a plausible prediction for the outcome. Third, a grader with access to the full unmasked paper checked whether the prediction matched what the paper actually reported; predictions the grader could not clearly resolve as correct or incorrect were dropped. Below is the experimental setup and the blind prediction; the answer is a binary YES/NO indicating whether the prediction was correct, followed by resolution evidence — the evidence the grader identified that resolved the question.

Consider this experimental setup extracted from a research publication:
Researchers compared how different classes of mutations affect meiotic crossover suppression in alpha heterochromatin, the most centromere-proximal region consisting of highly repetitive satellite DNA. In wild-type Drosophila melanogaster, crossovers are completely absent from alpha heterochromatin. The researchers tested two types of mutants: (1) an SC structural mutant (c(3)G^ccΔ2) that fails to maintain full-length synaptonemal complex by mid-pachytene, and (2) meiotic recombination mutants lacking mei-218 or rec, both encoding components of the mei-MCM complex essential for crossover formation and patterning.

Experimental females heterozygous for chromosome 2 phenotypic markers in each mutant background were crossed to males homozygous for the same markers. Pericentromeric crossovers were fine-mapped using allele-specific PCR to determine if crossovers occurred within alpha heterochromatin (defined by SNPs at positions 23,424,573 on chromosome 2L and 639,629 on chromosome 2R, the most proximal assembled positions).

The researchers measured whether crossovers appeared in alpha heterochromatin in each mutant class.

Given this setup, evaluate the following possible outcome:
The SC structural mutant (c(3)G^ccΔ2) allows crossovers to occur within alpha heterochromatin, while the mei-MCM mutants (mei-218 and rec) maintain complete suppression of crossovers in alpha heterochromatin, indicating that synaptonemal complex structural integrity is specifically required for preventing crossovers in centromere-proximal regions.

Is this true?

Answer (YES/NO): NO